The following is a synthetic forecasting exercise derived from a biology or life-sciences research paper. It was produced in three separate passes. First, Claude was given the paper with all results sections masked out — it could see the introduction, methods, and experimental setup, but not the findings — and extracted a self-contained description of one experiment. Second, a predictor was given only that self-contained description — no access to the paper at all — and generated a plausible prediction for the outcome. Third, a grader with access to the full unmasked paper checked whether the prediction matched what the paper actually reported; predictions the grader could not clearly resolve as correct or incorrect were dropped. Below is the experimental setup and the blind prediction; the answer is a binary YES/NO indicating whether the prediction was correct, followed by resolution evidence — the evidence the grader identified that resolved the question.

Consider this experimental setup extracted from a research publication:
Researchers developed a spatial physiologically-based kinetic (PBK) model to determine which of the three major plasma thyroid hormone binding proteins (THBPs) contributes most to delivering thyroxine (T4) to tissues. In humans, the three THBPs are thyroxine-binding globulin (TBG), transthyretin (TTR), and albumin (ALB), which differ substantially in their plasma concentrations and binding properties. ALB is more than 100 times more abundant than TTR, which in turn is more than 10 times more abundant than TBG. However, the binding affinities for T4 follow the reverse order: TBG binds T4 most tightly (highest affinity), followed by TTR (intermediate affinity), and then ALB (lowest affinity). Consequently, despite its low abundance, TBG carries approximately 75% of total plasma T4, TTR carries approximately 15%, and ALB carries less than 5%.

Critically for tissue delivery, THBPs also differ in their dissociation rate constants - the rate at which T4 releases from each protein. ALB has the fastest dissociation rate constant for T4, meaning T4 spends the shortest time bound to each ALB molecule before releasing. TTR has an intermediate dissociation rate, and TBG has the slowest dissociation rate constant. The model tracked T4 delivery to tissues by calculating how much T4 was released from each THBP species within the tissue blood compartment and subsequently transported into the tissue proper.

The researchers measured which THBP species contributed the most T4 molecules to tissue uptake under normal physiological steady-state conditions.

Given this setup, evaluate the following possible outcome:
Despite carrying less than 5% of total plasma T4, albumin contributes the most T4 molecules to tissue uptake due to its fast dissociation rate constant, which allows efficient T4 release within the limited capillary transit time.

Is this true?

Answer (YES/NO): NO